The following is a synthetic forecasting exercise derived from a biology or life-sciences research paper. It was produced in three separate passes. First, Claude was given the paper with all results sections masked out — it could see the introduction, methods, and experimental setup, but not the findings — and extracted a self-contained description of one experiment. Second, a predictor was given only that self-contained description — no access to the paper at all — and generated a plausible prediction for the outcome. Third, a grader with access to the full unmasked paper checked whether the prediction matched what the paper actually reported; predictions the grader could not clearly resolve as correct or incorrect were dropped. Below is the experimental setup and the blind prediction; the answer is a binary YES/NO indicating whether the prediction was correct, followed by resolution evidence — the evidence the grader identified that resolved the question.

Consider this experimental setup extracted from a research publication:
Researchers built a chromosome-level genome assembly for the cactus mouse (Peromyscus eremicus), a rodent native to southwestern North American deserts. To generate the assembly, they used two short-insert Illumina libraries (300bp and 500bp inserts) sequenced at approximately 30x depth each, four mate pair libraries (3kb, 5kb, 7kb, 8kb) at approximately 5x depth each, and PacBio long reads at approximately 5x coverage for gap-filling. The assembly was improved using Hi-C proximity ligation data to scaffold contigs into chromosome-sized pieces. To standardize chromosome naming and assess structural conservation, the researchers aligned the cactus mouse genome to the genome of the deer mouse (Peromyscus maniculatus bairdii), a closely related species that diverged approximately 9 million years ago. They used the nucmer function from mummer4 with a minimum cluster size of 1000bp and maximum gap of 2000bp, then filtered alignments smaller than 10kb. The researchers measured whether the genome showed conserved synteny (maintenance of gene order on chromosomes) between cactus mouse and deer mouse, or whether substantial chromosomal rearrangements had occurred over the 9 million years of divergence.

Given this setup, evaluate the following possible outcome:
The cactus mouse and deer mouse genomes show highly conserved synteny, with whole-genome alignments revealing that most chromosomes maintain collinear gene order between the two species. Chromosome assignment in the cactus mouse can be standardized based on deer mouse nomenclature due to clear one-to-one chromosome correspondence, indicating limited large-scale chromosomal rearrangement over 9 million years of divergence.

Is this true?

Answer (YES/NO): YES